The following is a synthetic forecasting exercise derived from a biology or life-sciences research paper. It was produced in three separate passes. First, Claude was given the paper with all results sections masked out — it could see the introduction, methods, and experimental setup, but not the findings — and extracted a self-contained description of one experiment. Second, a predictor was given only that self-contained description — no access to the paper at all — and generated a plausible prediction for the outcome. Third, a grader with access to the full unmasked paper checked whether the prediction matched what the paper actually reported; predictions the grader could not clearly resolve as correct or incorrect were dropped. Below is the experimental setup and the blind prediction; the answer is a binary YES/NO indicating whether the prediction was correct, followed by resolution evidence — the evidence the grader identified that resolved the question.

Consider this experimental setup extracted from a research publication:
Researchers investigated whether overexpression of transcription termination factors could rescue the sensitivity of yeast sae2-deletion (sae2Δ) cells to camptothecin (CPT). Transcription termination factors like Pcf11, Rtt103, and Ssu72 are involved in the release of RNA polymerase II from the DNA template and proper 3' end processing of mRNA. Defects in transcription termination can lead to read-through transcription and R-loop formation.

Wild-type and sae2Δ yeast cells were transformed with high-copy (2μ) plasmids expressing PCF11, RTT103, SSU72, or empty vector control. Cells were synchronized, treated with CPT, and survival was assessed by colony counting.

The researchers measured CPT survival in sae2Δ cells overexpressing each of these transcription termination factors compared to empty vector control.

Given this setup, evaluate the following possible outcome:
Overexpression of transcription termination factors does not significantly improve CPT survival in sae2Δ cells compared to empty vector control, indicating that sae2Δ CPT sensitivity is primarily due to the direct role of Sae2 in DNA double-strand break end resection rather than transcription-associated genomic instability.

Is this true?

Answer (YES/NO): NO